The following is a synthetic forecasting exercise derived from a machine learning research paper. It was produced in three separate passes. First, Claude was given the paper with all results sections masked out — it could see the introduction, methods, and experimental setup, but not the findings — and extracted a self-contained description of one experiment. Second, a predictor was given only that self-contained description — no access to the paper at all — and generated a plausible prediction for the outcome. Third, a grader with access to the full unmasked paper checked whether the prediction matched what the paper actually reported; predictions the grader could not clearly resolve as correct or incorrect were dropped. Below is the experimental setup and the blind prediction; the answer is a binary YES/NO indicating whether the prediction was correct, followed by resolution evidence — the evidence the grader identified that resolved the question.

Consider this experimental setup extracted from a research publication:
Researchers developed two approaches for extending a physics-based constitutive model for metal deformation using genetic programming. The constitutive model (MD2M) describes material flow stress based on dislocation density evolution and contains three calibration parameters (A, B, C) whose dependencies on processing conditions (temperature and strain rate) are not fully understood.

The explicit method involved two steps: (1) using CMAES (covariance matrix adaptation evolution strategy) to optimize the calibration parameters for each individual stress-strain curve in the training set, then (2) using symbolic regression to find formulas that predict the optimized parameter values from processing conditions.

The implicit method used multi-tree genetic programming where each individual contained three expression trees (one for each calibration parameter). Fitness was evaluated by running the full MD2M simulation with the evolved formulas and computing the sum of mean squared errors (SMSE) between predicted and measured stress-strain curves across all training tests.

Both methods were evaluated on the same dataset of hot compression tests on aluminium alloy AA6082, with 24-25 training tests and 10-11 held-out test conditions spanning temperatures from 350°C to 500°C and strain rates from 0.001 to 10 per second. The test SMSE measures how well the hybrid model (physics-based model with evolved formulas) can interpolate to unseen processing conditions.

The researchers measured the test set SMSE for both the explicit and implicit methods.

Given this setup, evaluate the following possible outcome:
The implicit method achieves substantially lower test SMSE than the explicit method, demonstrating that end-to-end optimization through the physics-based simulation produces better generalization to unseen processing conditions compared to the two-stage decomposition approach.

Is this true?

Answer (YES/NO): YES